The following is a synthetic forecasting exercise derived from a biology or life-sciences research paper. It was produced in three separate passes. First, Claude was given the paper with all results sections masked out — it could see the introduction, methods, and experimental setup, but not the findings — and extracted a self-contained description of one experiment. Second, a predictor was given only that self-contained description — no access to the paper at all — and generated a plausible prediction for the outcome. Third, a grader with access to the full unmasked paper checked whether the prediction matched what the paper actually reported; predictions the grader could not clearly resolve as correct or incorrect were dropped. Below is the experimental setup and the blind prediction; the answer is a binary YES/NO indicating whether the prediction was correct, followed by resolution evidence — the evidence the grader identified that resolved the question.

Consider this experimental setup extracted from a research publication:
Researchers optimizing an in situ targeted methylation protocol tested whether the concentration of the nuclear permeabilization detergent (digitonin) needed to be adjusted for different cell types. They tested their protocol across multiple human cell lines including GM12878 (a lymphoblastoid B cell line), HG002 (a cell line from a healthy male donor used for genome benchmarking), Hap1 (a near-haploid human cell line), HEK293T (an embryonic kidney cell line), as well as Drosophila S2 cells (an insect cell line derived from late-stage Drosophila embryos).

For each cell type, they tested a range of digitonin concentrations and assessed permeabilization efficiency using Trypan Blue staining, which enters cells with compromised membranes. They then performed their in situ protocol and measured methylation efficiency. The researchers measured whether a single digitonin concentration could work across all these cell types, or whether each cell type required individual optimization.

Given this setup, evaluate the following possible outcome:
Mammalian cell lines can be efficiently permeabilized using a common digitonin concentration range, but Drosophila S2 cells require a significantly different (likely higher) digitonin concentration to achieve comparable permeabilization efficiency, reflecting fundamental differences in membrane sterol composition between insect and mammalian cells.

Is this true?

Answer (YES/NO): NO